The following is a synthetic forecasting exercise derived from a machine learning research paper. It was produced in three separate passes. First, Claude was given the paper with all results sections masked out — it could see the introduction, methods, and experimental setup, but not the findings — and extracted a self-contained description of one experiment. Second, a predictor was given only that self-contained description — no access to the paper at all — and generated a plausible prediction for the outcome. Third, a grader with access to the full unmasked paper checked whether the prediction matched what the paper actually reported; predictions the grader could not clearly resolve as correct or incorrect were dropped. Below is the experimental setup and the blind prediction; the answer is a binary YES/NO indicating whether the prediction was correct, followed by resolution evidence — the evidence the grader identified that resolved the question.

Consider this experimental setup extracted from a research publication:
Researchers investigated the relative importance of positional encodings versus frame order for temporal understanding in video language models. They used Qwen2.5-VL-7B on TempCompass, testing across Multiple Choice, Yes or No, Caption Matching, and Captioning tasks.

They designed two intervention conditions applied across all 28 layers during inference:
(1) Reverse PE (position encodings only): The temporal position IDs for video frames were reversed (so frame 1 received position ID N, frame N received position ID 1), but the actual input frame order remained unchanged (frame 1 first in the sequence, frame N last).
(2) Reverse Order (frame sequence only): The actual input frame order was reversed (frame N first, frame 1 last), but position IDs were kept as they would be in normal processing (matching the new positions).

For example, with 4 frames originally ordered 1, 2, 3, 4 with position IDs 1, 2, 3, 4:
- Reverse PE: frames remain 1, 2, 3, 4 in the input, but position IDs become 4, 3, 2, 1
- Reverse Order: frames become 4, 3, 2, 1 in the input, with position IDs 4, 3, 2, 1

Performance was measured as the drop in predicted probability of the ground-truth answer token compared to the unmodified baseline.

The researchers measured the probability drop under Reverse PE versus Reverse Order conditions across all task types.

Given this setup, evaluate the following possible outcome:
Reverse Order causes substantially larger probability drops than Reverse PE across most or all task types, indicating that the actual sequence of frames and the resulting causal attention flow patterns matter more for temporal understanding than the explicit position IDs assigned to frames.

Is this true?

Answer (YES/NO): YES